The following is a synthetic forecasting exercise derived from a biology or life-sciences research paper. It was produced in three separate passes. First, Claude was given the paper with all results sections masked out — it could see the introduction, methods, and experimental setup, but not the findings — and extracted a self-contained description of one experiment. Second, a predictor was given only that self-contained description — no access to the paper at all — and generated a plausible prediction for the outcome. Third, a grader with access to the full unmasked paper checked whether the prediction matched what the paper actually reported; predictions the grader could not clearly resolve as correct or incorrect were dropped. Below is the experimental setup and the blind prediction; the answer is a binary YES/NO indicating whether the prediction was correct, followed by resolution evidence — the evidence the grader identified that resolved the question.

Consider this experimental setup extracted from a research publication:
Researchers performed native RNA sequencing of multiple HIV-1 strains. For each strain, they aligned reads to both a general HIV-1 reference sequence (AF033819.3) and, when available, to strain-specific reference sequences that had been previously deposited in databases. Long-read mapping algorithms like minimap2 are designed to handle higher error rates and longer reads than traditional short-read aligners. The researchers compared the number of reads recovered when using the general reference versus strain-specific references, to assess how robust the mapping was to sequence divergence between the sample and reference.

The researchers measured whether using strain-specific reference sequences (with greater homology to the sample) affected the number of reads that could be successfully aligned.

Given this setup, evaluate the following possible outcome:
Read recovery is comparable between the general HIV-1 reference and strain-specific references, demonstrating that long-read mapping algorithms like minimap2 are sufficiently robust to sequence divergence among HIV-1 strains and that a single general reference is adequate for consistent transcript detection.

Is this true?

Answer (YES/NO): YES